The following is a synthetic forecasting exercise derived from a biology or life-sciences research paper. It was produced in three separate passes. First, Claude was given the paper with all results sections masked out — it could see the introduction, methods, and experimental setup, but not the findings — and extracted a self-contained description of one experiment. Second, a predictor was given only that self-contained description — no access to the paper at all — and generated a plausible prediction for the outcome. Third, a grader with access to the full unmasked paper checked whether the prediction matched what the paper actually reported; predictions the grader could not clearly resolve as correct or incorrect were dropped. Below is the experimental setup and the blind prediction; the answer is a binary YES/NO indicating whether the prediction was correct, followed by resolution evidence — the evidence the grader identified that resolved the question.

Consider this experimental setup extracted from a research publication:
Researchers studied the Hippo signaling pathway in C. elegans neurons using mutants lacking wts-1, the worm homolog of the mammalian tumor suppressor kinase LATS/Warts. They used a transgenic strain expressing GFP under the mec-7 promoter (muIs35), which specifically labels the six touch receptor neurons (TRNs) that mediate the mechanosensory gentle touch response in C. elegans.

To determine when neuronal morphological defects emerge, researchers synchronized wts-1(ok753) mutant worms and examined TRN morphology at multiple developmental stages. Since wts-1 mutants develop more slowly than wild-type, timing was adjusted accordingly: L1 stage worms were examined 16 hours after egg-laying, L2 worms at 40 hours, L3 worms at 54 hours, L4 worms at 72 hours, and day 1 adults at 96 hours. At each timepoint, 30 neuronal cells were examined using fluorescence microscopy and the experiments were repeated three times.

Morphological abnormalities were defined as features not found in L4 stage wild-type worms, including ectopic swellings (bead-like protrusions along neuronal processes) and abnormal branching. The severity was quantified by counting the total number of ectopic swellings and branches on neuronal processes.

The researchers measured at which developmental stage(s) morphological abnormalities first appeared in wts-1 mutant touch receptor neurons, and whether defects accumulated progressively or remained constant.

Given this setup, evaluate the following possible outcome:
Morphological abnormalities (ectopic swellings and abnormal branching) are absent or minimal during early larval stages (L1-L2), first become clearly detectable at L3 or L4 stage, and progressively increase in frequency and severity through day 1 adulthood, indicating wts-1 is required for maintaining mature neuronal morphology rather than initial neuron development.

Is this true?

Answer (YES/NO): YES